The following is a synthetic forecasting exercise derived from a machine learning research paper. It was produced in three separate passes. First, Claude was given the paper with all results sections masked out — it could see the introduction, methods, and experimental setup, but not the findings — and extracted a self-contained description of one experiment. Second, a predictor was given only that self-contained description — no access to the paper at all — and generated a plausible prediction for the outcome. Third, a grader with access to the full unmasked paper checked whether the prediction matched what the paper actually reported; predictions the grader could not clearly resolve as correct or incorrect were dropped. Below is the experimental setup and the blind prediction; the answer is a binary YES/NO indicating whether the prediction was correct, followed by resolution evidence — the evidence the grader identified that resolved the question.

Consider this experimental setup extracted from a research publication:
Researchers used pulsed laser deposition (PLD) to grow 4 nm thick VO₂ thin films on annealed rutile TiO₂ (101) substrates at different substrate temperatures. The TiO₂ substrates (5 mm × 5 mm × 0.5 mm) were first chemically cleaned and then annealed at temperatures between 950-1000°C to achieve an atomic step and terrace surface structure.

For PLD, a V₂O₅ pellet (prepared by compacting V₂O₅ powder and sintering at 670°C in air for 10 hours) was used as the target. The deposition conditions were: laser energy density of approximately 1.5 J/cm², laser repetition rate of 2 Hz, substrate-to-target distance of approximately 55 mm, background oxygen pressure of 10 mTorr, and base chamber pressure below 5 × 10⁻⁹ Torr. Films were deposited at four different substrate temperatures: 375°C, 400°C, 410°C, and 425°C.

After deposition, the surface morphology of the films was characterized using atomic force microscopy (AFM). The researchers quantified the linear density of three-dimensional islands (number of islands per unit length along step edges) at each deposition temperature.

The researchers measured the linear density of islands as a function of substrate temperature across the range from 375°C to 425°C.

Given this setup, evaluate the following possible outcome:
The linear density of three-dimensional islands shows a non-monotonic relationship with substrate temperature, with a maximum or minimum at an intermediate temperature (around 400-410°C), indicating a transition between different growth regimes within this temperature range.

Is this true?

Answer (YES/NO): NO